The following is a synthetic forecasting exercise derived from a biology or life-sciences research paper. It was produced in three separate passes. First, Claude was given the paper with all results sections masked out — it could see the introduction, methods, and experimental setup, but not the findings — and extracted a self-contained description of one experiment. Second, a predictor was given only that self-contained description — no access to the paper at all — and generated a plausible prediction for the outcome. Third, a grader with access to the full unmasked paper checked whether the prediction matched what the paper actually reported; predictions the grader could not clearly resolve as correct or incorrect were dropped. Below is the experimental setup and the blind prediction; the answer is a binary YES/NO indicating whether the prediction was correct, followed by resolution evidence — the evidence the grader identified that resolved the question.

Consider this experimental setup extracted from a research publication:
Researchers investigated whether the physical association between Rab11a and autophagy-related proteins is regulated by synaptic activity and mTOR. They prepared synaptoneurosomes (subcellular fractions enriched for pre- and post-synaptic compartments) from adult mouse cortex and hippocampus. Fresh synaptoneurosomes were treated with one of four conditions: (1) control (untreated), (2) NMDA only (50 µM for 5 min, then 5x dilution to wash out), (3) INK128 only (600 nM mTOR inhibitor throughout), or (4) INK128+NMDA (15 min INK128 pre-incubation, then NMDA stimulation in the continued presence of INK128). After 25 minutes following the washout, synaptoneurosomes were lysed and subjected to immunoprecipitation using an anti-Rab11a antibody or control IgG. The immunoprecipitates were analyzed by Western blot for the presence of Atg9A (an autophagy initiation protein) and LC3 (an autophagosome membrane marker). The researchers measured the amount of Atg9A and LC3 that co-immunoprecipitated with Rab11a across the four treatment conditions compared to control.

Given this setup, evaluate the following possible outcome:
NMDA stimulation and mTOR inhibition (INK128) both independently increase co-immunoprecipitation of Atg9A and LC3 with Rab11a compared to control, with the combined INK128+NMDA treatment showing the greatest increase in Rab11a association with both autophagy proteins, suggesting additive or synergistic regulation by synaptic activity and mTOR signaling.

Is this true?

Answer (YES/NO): NO